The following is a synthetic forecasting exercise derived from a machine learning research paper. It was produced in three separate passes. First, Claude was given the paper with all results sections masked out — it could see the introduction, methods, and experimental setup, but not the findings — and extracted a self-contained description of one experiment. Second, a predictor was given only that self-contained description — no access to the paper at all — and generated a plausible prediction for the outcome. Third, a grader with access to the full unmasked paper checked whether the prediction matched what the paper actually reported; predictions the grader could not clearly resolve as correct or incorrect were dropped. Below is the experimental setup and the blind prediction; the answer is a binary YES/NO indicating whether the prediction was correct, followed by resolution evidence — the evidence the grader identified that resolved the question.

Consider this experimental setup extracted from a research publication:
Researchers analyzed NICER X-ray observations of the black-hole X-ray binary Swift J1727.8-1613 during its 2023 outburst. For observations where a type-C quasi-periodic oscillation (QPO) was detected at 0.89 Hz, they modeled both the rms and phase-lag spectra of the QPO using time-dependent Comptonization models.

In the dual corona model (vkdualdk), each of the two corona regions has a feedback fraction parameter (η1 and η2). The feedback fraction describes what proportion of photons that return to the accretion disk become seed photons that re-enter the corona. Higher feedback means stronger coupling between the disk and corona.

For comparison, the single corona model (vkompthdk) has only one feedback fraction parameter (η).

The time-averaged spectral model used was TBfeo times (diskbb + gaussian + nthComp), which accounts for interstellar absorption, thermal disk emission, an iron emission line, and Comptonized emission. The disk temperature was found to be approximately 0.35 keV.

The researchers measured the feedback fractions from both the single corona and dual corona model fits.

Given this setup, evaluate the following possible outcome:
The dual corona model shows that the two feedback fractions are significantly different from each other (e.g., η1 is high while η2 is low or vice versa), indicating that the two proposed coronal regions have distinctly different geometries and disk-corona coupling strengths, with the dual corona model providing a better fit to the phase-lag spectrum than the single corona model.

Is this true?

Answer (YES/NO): NO